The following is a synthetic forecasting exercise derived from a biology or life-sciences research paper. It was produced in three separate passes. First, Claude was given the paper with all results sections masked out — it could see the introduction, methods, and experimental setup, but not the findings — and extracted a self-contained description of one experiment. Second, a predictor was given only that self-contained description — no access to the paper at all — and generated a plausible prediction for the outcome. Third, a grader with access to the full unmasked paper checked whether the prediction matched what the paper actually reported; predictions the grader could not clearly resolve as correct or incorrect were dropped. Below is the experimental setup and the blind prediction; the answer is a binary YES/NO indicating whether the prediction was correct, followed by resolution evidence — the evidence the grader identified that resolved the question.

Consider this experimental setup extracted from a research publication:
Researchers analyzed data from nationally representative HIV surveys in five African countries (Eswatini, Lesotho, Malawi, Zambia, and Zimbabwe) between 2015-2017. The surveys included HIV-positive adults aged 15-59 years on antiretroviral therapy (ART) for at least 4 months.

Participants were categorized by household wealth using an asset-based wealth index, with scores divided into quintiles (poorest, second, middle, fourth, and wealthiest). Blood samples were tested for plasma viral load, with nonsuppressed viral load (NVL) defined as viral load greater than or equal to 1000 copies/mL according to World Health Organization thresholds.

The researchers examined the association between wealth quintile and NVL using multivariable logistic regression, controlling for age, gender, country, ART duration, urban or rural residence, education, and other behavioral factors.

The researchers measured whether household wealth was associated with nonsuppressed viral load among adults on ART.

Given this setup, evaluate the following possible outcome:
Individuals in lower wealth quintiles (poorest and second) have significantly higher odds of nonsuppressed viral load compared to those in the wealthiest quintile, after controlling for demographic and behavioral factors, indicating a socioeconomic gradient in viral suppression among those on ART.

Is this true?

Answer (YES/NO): NO